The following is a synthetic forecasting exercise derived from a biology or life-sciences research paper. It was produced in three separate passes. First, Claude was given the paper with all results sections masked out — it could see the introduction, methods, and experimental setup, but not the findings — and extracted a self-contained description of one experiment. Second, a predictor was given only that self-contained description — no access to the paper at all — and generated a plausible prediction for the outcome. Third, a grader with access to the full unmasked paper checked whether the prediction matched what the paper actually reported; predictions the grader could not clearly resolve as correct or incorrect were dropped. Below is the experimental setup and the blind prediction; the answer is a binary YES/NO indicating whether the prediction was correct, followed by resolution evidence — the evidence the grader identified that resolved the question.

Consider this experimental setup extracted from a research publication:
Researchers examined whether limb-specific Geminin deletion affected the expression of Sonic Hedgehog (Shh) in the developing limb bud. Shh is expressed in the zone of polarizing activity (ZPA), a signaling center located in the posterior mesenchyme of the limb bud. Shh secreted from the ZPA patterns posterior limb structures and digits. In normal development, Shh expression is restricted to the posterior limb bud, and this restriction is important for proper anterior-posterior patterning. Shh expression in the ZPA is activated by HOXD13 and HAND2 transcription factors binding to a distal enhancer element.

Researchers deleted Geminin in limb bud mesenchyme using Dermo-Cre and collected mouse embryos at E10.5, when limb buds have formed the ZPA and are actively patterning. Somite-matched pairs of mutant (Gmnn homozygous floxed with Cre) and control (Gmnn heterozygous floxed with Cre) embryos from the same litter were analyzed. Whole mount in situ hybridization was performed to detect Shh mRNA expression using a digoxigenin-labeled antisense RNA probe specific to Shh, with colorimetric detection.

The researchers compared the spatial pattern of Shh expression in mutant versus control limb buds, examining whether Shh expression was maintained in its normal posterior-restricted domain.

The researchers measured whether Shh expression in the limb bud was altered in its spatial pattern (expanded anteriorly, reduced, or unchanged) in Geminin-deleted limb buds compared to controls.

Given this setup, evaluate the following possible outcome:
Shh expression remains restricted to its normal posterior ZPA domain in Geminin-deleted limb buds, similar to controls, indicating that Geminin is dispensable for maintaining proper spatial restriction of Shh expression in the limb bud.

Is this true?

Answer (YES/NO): NO